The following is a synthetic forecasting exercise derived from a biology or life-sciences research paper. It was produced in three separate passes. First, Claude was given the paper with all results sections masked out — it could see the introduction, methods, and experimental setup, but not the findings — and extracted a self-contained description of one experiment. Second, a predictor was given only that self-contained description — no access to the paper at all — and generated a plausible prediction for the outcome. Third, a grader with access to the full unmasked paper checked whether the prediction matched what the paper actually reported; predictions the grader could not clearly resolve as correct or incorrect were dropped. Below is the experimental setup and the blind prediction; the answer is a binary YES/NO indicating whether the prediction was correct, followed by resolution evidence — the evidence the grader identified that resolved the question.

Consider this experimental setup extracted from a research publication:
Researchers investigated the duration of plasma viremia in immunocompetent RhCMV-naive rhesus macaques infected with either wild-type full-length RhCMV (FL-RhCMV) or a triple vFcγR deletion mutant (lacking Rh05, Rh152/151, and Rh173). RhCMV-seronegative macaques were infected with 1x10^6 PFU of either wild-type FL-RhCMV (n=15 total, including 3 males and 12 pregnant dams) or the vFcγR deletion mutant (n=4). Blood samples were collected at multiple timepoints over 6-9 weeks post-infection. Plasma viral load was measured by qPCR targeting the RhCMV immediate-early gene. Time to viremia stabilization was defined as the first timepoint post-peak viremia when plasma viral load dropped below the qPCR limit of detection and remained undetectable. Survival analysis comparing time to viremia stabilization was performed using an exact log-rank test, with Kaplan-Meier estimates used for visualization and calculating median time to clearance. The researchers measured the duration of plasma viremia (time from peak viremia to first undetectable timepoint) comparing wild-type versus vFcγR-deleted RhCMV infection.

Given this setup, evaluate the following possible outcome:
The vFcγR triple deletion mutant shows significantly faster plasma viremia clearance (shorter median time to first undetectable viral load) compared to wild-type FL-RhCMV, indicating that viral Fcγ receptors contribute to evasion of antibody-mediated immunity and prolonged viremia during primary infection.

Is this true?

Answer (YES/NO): YES